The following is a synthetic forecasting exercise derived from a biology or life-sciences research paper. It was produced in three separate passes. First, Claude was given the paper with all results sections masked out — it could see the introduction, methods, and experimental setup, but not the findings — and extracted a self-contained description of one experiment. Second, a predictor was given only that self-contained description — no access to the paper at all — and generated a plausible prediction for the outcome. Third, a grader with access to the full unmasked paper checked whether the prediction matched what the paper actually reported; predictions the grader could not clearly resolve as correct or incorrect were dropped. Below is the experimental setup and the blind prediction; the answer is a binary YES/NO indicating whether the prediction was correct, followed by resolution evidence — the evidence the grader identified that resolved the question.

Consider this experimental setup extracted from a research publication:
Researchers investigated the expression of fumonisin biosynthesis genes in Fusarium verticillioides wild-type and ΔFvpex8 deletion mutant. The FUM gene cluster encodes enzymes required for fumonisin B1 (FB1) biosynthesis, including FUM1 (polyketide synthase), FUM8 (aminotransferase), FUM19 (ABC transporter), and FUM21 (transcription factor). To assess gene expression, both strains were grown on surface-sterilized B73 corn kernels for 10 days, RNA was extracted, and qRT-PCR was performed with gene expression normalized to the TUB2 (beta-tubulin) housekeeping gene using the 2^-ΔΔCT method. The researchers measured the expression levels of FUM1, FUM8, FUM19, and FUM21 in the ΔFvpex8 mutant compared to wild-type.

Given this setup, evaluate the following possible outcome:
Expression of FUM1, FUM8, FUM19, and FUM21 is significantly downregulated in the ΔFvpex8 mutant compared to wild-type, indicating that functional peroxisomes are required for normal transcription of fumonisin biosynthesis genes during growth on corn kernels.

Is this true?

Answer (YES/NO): YES